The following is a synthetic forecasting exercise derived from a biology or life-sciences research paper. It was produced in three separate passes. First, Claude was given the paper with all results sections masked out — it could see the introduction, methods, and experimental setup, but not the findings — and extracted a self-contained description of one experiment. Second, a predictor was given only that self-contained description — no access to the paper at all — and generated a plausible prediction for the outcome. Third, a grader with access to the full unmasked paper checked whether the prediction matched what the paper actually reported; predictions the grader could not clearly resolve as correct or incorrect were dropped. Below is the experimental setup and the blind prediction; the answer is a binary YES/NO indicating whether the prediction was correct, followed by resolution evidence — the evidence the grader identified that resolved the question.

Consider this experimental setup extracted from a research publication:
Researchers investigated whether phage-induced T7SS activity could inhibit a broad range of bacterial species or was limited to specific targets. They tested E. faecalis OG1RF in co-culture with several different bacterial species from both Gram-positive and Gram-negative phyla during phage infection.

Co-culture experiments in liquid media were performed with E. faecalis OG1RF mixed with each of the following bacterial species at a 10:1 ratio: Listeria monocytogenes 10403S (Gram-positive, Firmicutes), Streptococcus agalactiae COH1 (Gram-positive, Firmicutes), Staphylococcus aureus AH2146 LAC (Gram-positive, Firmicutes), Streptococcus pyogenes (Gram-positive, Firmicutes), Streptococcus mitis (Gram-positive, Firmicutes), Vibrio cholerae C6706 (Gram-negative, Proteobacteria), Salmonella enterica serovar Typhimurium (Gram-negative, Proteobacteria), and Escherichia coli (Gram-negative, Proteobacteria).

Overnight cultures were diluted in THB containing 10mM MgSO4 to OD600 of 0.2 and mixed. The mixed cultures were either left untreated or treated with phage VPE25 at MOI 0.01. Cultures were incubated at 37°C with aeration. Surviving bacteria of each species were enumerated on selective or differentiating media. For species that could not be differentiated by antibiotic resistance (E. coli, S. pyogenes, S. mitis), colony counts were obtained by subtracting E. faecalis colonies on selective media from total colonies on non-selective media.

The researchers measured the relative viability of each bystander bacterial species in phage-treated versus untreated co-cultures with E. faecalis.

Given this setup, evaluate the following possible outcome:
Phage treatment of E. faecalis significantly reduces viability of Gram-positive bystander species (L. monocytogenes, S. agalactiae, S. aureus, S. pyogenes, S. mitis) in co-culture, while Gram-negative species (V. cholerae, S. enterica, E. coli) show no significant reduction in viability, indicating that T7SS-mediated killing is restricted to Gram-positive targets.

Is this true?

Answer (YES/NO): NO